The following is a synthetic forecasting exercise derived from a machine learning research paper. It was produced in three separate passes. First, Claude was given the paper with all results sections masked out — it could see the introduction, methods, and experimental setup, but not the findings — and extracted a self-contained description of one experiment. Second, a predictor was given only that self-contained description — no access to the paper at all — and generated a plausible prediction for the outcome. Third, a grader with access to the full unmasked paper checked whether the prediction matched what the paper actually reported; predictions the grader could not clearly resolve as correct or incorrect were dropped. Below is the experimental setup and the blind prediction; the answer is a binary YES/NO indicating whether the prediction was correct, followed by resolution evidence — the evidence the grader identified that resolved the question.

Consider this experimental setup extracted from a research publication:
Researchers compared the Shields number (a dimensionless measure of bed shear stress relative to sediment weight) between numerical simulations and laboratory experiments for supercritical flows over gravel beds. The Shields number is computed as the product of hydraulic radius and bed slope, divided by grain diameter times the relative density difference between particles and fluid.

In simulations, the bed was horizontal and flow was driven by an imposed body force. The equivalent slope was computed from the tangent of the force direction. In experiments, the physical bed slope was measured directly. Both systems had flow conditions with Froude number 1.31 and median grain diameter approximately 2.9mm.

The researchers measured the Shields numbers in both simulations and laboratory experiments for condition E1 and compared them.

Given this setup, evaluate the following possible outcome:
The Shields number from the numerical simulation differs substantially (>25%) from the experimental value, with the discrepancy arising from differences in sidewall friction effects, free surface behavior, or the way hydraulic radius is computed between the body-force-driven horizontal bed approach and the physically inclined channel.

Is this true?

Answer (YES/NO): NO